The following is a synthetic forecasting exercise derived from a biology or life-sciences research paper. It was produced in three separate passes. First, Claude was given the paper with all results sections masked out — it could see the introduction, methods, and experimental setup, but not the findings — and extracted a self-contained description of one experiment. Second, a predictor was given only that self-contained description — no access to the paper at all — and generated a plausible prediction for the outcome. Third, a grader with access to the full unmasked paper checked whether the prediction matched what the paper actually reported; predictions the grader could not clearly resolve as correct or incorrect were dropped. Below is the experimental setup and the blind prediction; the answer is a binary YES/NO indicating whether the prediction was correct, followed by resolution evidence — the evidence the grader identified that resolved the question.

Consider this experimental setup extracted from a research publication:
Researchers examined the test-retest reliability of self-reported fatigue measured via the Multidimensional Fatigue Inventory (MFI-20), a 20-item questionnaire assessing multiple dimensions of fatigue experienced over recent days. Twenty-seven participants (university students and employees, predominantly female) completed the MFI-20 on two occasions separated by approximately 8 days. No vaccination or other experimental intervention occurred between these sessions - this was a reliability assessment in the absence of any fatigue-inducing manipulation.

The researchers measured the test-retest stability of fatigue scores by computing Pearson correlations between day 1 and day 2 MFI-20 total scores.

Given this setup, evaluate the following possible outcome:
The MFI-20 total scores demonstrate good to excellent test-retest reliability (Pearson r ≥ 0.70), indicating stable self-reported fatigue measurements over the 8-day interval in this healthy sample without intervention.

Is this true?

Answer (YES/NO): YES